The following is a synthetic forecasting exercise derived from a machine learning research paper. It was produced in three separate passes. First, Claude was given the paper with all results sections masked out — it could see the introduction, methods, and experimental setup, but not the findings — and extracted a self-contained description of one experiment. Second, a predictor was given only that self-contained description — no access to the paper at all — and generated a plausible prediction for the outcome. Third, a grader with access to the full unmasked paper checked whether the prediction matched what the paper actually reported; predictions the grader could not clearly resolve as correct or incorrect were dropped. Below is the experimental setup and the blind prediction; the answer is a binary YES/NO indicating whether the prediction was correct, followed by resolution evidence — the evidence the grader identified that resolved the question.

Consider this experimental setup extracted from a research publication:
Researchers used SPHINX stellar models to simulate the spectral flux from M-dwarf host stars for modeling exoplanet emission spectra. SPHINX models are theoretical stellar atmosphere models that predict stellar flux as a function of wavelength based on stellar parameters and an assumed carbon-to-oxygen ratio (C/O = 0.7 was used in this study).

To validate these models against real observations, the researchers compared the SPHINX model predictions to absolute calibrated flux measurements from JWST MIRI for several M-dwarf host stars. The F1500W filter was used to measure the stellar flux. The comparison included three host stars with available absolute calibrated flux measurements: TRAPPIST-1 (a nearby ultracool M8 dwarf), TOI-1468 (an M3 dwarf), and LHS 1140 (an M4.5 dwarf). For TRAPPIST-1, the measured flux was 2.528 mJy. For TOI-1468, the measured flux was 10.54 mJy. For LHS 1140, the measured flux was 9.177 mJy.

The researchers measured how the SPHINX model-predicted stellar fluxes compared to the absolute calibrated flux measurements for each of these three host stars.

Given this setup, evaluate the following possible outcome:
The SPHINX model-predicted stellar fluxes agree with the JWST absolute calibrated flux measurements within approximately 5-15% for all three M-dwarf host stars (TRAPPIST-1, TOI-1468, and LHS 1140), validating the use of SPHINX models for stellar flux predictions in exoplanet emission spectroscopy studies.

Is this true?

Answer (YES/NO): NO